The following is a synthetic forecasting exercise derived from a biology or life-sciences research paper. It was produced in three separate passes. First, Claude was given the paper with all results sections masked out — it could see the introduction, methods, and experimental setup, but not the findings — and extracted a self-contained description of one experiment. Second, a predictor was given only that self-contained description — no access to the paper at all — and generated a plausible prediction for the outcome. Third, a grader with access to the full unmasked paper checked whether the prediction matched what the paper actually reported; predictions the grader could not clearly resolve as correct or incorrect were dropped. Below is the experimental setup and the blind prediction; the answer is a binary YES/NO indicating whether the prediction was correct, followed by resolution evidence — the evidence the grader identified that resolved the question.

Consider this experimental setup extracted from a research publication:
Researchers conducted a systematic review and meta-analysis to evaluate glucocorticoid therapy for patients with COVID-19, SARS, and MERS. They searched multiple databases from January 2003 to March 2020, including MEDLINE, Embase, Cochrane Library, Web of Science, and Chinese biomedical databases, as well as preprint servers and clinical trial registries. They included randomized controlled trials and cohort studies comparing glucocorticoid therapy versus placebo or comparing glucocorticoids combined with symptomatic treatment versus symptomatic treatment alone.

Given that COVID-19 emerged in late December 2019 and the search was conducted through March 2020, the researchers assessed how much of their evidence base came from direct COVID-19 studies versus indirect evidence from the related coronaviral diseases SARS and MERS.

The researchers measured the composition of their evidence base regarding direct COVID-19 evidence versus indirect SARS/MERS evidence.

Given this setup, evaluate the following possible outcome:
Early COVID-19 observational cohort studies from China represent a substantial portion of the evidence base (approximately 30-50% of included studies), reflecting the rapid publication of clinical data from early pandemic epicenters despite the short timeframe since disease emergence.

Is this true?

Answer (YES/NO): NO